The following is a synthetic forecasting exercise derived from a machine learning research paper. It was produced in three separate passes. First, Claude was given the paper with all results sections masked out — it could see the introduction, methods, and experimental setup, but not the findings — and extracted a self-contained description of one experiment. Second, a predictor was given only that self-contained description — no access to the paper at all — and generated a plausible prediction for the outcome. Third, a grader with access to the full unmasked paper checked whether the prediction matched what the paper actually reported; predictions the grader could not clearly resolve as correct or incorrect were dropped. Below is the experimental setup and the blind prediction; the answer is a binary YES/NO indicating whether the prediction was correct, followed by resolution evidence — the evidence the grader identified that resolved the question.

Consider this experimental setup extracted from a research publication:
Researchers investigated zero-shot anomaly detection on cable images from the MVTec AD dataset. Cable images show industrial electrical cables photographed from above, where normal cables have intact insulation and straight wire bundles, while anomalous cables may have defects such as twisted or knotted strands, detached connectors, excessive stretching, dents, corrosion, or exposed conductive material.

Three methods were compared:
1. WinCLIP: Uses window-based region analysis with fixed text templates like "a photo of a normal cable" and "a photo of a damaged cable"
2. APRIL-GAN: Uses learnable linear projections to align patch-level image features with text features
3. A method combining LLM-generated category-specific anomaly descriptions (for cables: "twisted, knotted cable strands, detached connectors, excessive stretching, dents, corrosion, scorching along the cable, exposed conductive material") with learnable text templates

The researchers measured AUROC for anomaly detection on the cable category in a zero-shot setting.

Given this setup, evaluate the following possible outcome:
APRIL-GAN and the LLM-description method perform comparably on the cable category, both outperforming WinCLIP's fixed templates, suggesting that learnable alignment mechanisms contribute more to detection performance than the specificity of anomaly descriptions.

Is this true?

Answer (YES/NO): NO